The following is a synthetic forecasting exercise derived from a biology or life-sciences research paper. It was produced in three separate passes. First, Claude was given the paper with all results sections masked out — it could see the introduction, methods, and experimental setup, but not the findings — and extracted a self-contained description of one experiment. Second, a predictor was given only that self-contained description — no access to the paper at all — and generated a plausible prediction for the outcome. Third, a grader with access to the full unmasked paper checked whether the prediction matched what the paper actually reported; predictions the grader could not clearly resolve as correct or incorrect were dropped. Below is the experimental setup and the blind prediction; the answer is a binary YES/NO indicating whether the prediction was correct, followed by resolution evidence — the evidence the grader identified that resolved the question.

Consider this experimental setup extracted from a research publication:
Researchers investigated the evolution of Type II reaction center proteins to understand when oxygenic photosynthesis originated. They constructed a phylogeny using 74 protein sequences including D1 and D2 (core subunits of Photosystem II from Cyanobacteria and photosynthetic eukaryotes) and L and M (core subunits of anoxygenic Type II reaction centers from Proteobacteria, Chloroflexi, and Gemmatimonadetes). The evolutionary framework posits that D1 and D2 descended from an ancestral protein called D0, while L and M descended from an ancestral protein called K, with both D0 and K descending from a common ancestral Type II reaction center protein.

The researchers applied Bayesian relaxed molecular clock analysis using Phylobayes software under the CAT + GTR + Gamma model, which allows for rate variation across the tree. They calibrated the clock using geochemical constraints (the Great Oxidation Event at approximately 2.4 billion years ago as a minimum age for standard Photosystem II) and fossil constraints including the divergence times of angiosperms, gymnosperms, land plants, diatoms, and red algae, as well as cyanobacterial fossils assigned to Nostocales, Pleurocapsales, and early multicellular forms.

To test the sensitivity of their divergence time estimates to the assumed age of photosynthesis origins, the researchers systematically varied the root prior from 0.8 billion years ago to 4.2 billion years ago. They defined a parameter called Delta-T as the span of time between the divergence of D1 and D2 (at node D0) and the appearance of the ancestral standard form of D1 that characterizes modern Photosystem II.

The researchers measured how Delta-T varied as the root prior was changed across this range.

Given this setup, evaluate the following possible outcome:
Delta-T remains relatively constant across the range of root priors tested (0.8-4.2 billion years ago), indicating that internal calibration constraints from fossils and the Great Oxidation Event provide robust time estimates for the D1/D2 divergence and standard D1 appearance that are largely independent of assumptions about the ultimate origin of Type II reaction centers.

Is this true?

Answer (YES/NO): NO